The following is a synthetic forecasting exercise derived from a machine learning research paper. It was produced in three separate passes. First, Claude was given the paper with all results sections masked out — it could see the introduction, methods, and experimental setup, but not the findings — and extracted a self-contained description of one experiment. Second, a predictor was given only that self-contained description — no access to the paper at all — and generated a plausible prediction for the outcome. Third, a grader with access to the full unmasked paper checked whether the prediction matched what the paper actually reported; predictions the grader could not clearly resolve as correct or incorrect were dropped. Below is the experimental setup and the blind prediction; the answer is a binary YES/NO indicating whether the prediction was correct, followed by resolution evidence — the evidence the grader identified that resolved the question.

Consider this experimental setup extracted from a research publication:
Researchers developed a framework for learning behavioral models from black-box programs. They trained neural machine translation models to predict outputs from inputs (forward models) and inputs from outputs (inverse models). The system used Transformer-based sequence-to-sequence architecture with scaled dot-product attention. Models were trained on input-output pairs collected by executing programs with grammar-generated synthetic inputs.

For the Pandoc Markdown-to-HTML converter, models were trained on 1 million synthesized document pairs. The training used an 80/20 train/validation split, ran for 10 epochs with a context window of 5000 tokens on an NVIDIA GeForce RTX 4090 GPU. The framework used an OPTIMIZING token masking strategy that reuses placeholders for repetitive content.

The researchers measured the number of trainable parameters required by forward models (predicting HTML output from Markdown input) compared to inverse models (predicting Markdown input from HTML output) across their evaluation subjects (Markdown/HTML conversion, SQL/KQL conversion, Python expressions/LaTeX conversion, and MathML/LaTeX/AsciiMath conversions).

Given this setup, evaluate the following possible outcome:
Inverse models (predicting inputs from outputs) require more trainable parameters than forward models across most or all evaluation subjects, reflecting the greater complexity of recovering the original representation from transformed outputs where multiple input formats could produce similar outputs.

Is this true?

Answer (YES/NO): NO